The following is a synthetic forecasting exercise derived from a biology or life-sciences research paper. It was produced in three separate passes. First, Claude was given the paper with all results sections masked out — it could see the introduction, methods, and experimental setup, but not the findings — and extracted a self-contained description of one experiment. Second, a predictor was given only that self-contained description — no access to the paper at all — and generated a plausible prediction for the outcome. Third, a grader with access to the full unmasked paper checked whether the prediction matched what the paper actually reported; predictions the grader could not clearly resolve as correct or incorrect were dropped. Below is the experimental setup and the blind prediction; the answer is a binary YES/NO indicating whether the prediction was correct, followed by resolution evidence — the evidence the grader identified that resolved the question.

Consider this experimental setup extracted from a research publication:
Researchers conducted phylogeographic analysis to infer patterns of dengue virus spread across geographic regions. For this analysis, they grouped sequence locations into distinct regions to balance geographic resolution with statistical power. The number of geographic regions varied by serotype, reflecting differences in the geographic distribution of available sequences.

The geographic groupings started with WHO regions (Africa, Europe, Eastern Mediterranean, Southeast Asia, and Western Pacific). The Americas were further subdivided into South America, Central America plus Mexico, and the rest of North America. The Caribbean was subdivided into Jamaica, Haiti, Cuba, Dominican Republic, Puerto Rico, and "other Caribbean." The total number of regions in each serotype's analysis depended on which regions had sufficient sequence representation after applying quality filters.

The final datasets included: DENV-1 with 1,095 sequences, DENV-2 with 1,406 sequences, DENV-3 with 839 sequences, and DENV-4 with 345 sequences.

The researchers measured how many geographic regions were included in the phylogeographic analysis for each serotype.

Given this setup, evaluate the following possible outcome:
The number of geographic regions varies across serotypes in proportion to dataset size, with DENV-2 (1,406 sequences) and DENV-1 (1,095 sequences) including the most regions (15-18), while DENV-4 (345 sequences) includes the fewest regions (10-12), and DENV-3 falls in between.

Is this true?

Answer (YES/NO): NO